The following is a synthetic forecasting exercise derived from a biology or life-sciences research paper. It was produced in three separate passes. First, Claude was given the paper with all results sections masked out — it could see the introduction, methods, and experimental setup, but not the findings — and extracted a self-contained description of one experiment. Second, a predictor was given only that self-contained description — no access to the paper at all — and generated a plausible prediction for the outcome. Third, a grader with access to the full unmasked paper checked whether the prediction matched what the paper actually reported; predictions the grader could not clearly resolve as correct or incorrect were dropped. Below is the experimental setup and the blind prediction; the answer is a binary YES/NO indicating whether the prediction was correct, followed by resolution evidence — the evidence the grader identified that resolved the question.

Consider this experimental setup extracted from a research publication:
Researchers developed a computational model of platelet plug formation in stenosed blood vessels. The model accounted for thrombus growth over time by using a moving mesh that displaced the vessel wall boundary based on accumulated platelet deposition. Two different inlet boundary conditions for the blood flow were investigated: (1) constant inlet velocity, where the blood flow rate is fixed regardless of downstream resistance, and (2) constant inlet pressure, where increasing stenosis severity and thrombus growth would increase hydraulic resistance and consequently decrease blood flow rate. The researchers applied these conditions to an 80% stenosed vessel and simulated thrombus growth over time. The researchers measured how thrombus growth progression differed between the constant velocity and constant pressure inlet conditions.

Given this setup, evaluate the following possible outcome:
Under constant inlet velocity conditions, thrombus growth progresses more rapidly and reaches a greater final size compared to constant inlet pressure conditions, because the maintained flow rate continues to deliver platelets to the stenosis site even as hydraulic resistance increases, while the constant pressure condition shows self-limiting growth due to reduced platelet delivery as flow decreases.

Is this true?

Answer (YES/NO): NO